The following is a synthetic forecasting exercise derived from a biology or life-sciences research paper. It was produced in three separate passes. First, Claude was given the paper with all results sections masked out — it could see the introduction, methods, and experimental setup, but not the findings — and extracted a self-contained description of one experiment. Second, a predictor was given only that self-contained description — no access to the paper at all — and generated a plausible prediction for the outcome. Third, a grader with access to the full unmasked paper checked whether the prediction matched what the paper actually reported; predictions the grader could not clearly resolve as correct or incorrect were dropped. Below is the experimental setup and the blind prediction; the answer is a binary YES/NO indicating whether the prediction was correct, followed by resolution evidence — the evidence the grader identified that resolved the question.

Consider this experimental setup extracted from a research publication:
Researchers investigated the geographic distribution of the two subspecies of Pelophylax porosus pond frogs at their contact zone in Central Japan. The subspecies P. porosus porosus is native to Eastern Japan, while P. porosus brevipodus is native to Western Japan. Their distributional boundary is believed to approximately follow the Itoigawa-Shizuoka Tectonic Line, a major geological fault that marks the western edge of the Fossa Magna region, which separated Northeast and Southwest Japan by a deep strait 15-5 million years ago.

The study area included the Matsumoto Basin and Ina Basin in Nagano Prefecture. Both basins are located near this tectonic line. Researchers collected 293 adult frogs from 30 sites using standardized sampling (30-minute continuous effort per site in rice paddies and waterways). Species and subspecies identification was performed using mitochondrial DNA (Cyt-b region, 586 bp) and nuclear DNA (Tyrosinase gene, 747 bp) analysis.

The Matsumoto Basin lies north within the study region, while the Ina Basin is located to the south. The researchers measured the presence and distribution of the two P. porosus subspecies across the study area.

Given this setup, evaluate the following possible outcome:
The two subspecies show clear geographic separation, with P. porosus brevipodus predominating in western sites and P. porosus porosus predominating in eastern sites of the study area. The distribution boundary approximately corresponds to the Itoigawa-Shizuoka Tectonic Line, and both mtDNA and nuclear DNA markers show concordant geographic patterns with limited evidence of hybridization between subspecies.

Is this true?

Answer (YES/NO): NO